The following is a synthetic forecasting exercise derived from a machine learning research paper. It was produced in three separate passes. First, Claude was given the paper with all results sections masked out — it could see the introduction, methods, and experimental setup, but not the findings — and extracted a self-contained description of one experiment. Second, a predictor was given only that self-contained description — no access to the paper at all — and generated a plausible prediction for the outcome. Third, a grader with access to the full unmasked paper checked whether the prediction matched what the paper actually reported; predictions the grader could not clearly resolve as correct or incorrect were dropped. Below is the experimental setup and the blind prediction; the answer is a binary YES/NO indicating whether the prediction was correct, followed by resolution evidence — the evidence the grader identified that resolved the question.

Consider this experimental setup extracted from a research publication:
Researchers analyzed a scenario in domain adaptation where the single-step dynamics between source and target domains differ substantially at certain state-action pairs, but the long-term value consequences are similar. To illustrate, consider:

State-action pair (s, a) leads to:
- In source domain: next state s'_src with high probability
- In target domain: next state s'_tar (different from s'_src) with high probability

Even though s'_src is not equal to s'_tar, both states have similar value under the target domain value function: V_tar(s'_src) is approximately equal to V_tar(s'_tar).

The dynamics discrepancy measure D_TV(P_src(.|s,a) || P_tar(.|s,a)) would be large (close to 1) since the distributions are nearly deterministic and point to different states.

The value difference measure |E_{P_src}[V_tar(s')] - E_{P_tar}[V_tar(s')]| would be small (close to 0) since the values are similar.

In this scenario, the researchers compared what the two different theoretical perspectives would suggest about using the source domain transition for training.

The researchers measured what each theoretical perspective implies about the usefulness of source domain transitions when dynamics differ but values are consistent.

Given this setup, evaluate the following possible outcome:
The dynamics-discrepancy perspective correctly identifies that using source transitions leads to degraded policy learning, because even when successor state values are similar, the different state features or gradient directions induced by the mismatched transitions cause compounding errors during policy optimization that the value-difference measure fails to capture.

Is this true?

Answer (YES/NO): NO